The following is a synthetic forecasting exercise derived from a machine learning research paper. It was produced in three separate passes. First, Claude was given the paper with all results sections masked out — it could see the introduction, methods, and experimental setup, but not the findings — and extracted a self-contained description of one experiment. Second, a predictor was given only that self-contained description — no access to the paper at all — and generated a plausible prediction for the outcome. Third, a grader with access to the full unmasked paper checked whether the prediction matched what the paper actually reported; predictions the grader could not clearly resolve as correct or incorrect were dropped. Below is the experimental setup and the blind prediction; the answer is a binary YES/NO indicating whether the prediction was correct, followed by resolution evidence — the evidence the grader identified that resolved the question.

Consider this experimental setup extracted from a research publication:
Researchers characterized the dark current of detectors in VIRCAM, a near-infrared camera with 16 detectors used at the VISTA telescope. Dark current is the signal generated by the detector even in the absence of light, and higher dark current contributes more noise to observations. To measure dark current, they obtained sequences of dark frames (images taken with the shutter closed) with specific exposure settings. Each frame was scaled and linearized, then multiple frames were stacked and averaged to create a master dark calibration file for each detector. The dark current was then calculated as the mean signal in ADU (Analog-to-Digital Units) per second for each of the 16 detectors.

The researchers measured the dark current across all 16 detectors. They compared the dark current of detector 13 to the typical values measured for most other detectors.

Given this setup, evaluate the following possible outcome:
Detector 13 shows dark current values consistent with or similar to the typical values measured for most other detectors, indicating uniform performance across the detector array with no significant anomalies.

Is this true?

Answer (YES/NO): NO